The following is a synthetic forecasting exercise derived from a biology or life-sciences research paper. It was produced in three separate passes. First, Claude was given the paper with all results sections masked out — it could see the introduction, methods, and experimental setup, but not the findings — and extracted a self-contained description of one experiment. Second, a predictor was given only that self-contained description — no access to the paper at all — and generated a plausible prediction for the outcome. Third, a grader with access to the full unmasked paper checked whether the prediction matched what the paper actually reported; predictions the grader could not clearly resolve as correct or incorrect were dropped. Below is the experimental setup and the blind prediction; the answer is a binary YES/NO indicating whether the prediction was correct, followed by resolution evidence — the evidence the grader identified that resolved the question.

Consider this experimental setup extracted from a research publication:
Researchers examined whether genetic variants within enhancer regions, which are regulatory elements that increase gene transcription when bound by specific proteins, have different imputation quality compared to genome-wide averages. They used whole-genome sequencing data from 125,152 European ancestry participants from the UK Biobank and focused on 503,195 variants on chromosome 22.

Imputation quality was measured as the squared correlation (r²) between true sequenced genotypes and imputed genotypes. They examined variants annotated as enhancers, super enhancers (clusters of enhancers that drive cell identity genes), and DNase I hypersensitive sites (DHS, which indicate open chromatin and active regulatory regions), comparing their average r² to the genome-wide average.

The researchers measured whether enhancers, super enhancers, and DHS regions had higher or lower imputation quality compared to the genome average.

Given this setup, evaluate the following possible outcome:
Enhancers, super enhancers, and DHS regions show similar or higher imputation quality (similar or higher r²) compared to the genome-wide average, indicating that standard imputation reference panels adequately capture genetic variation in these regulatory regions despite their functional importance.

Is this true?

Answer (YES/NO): NO